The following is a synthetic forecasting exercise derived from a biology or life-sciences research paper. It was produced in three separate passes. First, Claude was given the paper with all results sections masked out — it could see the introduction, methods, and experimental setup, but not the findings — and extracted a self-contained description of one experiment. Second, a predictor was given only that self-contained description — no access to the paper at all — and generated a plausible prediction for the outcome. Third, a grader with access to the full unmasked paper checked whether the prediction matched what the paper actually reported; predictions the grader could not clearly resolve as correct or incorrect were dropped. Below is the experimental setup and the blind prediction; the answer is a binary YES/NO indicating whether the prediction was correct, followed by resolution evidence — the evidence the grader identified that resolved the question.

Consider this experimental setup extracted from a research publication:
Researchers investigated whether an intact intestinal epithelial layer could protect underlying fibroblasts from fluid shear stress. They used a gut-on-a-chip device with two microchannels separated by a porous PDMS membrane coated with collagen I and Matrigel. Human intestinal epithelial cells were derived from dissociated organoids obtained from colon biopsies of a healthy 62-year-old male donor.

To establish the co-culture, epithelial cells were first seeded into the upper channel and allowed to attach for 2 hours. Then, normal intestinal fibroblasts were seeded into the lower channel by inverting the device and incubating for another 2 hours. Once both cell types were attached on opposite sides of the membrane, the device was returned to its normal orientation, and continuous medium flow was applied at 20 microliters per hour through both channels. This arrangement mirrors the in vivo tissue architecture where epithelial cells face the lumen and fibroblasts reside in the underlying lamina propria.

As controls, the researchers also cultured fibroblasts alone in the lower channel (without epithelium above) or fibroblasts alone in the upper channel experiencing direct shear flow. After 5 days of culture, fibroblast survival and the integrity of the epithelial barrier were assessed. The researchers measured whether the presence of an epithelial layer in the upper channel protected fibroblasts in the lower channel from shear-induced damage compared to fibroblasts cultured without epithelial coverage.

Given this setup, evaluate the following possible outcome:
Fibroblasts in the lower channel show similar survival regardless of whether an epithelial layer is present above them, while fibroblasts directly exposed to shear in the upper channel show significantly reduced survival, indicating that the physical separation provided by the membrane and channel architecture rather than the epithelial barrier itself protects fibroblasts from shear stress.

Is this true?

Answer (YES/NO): NO